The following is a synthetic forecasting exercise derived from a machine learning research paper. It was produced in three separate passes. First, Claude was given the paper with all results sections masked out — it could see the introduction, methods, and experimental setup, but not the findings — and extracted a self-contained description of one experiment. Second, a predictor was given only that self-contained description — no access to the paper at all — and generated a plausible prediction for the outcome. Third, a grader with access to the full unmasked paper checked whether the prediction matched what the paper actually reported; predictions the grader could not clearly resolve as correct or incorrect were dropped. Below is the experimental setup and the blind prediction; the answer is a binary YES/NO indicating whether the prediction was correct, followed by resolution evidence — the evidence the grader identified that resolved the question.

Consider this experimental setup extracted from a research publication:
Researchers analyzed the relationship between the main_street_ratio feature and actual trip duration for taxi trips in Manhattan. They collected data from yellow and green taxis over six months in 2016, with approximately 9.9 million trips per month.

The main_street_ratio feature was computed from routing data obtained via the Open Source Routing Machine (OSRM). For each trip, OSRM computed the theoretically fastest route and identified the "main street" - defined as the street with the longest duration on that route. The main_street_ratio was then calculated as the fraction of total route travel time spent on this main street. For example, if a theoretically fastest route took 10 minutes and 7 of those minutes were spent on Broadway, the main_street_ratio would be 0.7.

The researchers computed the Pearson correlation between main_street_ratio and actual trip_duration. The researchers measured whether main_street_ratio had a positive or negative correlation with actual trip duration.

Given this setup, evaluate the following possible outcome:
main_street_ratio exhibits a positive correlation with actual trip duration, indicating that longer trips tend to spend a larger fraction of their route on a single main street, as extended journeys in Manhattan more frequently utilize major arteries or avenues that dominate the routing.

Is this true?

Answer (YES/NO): NO